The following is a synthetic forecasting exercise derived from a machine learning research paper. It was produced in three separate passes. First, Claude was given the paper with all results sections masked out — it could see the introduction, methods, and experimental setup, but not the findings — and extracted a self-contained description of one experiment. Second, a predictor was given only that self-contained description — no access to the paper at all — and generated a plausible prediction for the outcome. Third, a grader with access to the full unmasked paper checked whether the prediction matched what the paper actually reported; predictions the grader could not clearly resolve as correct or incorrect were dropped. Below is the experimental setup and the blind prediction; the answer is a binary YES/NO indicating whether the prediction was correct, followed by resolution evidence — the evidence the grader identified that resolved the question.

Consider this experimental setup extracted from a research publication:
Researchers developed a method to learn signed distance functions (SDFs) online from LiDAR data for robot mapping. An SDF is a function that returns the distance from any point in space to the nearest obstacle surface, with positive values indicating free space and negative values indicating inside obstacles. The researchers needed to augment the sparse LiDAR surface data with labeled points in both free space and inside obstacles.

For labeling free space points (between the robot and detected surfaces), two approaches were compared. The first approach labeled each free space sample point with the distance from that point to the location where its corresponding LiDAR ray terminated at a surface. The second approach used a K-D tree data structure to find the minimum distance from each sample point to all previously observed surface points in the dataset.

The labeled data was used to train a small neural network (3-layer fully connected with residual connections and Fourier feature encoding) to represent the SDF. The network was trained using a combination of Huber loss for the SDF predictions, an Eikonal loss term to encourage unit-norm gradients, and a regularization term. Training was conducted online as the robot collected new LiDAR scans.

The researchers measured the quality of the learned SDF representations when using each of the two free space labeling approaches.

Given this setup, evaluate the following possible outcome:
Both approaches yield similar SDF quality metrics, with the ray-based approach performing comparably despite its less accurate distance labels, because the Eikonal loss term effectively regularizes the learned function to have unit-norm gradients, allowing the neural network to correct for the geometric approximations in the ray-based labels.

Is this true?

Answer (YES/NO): NO